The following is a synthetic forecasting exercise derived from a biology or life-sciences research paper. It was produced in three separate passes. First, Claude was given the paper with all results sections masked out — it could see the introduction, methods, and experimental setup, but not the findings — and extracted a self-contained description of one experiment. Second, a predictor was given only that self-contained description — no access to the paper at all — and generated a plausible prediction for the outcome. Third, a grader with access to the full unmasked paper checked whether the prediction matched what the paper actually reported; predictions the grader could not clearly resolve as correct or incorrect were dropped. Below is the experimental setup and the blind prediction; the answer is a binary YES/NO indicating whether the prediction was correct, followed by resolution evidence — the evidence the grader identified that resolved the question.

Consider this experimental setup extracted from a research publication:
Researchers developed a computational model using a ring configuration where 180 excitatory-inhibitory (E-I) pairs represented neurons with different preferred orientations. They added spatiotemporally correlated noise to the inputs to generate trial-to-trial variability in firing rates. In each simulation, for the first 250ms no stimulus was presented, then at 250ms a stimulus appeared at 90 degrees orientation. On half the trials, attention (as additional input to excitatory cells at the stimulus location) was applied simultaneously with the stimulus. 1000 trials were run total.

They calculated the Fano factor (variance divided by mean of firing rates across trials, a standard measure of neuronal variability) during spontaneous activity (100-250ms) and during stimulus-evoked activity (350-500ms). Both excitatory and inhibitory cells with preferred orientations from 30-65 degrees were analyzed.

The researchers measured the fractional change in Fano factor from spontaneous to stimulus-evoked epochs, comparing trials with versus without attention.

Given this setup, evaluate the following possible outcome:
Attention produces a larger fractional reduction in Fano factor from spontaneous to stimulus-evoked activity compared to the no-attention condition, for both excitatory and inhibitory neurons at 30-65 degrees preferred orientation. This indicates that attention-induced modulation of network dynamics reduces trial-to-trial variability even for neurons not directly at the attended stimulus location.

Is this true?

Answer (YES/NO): YES